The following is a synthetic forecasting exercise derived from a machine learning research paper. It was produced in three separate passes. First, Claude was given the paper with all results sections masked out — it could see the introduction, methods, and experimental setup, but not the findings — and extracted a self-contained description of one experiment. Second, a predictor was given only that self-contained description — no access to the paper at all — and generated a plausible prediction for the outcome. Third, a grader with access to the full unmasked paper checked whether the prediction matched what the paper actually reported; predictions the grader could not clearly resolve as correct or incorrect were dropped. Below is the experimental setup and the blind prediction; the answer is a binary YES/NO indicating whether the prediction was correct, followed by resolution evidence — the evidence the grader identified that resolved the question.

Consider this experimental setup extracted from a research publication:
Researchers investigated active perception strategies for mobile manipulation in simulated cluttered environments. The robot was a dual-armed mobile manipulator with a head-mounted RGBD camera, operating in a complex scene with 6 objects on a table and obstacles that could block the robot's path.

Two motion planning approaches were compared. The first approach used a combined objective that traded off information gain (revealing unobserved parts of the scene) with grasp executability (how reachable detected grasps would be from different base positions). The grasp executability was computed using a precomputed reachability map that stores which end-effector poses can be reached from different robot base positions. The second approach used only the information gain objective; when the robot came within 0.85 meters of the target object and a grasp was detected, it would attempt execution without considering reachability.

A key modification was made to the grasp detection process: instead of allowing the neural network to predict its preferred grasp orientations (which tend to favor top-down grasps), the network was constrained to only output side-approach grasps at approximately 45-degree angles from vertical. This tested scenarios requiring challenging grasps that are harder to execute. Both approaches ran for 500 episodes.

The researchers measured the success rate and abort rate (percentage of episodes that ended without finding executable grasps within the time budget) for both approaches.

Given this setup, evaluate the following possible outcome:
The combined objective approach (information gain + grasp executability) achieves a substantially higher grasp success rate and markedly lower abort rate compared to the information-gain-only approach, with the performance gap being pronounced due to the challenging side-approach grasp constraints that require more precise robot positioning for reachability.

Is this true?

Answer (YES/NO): YES